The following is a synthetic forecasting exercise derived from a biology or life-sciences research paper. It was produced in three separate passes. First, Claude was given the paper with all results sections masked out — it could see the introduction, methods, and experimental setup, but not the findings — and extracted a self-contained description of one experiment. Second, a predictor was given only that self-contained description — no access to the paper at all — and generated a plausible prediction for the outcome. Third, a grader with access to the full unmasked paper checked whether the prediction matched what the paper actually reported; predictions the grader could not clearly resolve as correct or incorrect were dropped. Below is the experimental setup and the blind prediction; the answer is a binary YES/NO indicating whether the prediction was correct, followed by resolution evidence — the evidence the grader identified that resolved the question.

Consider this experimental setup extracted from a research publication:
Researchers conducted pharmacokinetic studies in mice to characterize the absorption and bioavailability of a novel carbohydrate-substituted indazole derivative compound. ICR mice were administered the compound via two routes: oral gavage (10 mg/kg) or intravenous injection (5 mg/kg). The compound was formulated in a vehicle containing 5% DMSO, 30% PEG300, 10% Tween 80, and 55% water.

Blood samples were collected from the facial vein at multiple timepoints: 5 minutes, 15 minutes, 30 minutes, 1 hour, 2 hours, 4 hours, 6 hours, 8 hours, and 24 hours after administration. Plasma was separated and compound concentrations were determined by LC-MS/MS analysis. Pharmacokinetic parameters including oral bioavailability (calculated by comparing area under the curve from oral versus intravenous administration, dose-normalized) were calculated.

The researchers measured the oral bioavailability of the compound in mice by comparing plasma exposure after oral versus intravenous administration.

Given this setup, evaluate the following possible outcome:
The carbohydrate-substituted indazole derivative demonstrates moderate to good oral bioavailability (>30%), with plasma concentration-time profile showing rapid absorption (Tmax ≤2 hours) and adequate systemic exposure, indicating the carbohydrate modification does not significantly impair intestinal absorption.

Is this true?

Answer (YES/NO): NO